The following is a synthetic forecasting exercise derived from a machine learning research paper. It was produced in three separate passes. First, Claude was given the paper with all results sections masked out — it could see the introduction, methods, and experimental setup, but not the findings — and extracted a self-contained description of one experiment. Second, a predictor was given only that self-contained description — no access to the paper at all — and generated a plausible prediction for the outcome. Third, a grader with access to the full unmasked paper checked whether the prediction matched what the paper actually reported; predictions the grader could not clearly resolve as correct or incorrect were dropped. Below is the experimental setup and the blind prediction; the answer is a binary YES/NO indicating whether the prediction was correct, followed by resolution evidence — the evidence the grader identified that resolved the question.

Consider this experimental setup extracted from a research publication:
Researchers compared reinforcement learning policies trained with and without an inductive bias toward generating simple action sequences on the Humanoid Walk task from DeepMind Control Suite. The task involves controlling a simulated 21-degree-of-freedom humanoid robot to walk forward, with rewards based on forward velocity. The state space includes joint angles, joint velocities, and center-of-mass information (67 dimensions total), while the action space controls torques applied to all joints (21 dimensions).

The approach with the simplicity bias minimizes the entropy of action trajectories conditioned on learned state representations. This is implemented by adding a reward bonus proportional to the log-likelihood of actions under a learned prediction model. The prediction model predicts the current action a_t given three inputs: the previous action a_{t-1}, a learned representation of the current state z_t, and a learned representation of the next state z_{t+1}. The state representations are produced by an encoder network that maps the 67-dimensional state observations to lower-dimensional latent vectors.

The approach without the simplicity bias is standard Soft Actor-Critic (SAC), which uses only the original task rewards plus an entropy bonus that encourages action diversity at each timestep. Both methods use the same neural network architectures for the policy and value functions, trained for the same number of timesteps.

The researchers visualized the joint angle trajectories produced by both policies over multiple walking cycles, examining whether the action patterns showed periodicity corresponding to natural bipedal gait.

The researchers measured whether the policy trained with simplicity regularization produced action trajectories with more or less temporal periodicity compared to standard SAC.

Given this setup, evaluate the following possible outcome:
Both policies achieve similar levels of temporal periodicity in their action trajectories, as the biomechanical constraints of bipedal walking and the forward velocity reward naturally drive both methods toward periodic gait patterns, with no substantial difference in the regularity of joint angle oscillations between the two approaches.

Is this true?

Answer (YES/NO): NO